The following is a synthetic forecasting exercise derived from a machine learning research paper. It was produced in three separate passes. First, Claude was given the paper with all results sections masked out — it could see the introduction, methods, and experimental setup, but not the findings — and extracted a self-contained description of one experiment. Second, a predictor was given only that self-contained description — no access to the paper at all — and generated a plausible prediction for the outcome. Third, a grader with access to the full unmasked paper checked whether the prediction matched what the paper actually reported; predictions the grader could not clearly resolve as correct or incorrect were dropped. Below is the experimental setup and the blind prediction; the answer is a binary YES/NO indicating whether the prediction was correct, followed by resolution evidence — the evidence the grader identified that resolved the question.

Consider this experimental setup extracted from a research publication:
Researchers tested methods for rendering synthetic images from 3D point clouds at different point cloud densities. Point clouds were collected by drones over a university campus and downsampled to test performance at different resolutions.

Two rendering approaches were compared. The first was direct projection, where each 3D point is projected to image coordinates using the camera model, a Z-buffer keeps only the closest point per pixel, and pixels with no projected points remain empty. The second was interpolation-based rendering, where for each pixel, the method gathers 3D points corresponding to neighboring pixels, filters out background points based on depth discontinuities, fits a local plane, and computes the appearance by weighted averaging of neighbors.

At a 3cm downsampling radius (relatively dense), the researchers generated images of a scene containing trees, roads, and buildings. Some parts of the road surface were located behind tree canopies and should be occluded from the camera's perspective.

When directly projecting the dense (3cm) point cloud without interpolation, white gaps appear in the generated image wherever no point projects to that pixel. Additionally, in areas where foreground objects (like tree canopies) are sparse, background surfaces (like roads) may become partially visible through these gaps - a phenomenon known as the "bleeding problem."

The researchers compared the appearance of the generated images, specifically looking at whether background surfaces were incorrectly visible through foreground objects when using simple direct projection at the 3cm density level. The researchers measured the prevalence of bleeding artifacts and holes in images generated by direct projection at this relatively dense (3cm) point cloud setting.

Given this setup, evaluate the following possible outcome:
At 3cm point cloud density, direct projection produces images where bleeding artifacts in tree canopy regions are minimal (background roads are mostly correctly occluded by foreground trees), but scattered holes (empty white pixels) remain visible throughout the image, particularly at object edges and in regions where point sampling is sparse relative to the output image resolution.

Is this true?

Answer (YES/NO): NO